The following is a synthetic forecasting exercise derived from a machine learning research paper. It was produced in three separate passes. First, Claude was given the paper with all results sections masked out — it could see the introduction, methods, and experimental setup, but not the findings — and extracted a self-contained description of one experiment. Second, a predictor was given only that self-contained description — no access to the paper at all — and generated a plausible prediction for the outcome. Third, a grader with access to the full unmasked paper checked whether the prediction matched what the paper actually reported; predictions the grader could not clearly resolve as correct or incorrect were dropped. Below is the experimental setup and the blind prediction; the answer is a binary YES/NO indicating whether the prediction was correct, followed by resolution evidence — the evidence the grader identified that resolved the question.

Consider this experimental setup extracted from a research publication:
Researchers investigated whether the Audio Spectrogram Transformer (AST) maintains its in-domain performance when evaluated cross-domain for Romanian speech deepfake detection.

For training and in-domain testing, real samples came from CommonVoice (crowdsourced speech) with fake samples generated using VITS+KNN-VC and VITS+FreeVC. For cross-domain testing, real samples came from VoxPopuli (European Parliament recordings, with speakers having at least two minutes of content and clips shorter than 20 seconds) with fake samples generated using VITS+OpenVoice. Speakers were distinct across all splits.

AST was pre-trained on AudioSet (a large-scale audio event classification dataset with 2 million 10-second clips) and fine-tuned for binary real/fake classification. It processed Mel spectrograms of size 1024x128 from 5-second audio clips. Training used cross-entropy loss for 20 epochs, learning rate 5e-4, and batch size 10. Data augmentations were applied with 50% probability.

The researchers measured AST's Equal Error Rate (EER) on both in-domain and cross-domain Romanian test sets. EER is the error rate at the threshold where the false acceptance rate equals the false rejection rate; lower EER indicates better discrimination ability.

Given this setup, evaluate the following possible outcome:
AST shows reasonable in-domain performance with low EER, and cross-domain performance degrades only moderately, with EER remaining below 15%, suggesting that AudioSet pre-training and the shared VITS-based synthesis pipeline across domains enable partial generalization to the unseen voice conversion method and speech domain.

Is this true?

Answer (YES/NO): NO